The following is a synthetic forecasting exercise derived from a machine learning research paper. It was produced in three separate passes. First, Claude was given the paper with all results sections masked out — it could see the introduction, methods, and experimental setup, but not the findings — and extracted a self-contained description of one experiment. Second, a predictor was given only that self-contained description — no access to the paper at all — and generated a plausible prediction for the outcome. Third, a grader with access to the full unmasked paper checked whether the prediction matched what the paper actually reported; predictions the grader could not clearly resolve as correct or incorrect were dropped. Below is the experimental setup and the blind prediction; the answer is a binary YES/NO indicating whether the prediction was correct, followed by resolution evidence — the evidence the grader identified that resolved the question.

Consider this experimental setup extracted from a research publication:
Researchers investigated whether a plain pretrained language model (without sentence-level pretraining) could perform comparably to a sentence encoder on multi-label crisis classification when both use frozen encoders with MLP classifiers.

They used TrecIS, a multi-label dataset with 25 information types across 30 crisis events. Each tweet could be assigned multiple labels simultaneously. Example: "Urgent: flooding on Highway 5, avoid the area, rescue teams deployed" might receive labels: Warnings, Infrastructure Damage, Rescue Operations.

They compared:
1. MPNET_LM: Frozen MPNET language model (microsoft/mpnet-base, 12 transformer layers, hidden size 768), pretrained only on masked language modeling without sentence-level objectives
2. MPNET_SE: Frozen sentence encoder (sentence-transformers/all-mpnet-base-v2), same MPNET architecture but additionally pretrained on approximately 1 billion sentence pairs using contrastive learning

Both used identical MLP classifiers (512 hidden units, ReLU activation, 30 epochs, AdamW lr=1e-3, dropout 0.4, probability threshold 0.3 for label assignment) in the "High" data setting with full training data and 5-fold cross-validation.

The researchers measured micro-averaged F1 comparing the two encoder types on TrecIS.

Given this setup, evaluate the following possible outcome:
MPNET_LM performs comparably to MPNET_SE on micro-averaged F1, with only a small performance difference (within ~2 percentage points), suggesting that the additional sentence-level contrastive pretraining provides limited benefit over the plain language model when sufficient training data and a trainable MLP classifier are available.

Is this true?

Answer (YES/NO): YES